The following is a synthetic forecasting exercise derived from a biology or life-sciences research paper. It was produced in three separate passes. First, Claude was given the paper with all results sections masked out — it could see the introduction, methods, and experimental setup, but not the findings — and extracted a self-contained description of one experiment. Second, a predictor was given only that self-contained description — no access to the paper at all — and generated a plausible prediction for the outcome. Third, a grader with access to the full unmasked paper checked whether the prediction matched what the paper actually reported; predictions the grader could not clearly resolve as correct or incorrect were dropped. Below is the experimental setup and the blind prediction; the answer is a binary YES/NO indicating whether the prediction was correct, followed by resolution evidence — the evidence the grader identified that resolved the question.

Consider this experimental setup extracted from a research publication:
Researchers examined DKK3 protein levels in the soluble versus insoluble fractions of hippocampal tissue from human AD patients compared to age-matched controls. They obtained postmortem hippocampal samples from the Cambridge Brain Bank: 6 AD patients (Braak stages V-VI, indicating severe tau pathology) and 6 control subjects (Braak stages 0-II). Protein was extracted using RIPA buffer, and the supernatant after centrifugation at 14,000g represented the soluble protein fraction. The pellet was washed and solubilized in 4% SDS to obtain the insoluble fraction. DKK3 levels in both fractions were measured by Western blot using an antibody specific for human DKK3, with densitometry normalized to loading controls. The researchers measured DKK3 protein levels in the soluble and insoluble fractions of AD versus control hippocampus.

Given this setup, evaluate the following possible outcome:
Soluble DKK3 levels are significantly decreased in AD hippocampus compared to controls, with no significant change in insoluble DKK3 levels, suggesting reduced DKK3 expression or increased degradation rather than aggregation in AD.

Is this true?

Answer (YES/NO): NO